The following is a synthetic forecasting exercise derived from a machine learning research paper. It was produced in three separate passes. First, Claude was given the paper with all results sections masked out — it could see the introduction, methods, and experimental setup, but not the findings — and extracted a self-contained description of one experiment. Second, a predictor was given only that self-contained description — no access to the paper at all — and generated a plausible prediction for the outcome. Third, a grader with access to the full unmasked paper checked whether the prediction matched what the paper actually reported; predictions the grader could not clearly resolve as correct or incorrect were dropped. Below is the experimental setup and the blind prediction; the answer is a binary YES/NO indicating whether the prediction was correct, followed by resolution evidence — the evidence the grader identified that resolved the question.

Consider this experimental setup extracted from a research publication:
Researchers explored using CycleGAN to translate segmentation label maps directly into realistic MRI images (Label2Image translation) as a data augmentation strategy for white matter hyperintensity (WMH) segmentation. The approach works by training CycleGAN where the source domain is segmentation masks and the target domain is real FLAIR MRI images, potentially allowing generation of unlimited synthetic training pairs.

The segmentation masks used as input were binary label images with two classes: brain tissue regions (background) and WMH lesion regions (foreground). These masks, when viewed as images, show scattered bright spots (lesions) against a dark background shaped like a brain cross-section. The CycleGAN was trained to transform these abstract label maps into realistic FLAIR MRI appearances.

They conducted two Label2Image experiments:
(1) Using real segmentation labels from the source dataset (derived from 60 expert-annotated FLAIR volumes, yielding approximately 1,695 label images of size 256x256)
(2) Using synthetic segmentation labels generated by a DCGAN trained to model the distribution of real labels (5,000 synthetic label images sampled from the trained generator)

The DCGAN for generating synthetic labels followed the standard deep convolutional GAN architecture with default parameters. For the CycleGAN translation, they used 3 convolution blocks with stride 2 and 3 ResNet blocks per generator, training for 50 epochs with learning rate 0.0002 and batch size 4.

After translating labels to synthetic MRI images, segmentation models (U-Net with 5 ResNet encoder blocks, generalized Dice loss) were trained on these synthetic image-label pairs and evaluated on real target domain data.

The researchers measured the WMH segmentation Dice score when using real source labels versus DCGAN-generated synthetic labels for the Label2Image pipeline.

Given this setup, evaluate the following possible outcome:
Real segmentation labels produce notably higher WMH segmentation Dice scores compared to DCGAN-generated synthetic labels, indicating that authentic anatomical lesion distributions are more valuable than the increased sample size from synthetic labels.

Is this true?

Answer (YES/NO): YES